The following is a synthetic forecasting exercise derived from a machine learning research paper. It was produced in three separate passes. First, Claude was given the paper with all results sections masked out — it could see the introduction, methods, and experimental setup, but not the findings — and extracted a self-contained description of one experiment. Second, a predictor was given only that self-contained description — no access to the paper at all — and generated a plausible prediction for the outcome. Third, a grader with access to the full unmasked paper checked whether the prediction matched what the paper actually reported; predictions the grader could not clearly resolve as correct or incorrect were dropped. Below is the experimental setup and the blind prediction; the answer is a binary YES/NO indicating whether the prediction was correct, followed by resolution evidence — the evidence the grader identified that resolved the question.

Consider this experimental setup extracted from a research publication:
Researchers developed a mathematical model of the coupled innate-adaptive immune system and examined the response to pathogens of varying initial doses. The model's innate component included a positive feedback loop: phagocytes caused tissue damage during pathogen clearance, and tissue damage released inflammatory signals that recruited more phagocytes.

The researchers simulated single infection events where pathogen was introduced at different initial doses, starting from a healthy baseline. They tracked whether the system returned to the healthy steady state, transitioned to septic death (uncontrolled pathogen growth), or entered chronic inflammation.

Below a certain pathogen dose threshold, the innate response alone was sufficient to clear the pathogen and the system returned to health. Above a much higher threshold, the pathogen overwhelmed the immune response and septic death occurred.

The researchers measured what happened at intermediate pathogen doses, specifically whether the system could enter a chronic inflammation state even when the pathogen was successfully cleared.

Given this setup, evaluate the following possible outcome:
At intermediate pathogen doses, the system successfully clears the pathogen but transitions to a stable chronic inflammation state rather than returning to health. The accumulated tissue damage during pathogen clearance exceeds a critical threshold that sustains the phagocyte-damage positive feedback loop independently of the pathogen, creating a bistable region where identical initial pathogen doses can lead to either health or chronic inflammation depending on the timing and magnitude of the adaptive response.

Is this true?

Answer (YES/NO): YES